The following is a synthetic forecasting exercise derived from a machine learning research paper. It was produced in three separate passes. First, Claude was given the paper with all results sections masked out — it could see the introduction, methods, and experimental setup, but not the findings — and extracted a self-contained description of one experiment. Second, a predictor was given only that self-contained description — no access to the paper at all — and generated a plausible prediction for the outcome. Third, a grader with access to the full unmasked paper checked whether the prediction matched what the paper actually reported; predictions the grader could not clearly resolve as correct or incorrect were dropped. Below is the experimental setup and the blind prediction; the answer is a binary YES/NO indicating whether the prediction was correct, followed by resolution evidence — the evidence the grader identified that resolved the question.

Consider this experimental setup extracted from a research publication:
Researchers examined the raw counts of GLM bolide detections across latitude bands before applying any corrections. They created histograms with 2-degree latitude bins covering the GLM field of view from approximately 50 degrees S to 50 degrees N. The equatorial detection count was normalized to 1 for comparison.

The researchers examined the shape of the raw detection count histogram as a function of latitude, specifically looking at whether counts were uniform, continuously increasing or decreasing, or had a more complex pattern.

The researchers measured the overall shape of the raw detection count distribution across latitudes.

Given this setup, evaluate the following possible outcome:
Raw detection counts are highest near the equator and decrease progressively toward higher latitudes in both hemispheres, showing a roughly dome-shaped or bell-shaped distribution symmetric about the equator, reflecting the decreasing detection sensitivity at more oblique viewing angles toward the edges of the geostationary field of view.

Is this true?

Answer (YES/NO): NO